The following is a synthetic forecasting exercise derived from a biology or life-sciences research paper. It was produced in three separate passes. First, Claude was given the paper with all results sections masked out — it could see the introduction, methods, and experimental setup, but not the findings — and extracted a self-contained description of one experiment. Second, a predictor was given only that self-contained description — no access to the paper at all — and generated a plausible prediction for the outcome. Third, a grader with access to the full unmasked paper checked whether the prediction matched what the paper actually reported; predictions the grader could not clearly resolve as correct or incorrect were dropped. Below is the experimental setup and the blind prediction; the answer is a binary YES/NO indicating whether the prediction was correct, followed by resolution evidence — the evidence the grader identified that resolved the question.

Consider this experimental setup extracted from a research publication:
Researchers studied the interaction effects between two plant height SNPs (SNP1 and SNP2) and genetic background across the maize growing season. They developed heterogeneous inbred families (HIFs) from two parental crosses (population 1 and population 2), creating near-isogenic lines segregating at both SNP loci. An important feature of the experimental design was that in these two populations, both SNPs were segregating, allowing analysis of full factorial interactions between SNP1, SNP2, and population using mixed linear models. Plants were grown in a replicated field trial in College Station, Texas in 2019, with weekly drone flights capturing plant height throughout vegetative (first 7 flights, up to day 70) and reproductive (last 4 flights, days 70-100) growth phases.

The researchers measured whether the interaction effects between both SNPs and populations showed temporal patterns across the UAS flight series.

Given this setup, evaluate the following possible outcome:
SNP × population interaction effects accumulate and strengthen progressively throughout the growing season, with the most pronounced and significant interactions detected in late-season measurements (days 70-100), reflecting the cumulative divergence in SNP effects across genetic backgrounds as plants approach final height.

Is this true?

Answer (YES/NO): NO